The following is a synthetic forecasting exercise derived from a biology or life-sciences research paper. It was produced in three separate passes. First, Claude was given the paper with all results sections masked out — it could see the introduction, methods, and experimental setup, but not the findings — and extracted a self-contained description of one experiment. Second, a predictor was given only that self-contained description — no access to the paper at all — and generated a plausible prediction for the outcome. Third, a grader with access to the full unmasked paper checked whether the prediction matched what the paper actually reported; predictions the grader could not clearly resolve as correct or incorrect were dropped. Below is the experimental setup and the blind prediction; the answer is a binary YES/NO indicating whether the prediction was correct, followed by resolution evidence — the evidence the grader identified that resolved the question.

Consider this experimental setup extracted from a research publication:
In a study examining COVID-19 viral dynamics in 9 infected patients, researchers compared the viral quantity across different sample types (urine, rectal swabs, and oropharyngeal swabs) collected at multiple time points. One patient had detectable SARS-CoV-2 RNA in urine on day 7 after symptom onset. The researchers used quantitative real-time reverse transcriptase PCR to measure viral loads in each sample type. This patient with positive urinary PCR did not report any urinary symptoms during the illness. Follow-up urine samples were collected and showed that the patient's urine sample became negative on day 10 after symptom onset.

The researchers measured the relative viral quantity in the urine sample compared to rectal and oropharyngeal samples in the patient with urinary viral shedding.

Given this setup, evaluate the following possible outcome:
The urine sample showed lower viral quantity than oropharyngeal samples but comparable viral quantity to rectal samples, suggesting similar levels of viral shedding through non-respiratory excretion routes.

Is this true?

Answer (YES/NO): NO